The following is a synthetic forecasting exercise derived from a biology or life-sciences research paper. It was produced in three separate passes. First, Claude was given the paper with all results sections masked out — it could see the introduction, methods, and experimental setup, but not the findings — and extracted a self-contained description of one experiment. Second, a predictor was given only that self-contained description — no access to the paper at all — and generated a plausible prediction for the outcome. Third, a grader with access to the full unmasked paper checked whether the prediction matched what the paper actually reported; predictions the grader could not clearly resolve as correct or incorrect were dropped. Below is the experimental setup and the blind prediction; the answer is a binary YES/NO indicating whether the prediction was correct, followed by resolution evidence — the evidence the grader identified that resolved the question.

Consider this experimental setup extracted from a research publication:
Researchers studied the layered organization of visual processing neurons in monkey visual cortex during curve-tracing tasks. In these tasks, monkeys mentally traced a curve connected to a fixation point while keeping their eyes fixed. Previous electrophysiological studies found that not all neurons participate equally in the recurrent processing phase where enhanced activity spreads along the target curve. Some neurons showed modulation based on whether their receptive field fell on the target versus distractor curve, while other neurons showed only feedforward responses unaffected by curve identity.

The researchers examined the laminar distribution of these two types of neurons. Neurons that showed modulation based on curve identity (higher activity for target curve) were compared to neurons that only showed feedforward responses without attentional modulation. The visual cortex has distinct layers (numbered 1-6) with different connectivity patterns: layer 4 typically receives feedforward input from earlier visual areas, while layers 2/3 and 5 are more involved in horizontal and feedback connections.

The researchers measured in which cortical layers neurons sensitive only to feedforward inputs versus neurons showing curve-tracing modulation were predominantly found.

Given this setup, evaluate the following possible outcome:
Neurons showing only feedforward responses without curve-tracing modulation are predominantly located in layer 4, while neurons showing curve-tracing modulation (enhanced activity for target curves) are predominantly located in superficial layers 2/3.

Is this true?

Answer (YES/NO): NO